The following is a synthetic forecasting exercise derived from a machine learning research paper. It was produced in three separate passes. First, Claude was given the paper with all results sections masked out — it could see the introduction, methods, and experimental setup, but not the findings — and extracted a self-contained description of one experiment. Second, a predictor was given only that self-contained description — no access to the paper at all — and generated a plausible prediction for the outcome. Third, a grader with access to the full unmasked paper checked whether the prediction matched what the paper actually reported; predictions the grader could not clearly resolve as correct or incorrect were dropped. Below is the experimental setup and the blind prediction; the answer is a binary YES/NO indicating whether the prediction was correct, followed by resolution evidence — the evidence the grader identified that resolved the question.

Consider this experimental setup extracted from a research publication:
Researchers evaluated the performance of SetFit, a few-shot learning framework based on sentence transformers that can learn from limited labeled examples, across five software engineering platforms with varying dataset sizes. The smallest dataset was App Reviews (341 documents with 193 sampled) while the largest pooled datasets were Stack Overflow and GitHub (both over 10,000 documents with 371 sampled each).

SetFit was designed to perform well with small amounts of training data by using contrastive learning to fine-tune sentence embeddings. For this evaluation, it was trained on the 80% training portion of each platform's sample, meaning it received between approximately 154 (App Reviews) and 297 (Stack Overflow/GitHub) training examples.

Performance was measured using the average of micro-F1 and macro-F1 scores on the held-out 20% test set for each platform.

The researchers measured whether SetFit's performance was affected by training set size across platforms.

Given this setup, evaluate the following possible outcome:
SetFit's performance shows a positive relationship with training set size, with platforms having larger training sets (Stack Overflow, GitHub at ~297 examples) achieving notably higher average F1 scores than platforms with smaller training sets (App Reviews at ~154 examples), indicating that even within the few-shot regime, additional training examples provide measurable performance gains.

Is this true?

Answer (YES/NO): NO